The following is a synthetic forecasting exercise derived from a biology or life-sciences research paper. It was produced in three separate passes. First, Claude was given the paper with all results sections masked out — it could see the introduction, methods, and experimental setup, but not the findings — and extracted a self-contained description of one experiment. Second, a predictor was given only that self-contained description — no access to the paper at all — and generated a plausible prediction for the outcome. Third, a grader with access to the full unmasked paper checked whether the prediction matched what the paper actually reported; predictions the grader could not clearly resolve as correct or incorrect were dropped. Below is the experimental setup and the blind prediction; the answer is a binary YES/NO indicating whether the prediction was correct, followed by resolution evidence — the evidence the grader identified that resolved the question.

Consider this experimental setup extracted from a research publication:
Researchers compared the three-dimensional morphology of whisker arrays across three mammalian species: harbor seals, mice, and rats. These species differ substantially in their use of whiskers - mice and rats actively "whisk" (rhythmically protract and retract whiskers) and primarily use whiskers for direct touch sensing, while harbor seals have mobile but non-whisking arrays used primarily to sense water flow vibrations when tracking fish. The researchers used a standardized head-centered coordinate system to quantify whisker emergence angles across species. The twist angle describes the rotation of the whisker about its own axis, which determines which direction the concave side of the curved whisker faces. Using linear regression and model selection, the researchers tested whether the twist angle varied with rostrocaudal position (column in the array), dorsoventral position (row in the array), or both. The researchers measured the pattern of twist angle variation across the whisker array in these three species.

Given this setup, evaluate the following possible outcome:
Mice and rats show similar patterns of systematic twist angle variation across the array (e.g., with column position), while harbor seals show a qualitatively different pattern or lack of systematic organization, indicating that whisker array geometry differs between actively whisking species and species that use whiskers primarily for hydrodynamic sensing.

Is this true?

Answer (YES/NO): YES